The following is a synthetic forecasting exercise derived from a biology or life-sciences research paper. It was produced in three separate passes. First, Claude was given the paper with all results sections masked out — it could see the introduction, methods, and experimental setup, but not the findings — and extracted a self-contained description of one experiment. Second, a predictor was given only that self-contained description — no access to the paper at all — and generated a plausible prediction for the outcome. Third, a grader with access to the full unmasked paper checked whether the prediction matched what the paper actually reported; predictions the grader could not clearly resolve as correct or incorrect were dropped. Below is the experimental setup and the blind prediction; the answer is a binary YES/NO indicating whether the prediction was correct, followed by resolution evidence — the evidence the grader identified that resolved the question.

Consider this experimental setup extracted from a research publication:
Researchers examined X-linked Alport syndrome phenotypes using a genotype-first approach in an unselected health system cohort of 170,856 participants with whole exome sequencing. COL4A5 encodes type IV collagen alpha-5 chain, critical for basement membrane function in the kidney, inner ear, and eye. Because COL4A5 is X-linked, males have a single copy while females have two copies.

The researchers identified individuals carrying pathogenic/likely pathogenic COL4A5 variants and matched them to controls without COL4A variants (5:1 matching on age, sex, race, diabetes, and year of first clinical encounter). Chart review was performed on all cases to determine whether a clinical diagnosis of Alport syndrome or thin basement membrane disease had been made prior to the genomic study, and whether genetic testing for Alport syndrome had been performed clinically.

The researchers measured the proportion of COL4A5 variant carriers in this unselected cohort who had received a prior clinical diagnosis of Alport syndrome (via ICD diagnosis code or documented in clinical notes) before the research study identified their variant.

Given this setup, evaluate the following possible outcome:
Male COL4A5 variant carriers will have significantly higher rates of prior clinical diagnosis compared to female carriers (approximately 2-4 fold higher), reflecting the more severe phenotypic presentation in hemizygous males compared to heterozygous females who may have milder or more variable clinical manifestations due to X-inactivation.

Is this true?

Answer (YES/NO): YES